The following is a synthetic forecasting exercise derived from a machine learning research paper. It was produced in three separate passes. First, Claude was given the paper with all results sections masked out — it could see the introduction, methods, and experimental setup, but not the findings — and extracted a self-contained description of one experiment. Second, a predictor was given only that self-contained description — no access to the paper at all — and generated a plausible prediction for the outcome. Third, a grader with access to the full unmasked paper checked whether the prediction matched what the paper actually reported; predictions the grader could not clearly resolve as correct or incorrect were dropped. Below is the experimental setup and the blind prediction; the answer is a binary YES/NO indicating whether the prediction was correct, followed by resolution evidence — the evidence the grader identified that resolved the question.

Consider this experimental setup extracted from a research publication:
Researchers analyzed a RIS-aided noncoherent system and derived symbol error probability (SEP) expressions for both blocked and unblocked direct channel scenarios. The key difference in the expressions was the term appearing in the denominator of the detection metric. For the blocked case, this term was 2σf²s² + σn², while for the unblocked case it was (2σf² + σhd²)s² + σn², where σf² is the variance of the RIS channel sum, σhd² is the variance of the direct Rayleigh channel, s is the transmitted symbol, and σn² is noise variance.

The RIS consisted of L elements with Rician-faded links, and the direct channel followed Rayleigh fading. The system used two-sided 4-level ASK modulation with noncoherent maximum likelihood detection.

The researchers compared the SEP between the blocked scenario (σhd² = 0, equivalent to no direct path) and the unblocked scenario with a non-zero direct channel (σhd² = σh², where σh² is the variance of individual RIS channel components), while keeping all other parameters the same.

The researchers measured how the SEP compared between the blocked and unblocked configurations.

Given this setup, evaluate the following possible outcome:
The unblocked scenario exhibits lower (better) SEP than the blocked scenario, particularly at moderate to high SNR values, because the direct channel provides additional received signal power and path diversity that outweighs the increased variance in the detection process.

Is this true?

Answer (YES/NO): YES